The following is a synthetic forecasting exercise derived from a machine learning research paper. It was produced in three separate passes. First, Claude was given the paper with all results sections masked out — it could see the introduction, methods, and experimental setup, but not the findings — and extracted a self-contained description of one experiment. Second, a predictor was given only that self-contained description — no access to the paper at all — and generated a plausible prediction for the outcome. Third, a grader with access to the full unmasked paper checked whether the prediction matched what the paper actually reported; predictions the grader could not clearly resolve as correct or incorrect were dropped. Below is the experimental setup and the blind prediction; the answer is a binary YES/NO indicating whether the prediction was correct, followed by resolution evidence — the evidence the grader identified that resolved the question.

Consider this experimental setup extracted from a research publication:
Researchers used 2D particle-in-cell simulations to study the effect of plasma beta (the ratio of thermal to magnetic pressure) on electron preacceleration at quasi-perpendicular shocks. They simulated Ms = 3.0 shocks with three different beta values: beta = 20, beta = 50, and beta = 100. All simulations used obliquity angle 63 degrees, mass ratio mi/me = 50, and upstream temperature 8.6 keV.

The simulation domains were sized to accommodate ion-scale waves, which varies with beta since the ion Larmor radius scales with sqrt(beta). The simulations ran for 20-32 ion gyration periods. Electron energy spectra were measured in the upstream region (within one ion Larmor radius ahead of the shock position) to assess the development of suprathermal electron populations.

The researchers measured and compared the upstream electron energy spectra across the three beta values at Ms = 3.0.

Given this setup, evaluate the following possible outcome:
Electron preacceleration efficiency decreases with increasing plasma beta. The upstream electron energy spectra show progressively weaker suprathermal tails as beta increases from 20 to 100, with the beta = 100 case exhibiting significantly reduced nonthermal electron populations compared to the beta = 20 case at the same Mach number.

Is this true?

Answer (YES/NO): NO